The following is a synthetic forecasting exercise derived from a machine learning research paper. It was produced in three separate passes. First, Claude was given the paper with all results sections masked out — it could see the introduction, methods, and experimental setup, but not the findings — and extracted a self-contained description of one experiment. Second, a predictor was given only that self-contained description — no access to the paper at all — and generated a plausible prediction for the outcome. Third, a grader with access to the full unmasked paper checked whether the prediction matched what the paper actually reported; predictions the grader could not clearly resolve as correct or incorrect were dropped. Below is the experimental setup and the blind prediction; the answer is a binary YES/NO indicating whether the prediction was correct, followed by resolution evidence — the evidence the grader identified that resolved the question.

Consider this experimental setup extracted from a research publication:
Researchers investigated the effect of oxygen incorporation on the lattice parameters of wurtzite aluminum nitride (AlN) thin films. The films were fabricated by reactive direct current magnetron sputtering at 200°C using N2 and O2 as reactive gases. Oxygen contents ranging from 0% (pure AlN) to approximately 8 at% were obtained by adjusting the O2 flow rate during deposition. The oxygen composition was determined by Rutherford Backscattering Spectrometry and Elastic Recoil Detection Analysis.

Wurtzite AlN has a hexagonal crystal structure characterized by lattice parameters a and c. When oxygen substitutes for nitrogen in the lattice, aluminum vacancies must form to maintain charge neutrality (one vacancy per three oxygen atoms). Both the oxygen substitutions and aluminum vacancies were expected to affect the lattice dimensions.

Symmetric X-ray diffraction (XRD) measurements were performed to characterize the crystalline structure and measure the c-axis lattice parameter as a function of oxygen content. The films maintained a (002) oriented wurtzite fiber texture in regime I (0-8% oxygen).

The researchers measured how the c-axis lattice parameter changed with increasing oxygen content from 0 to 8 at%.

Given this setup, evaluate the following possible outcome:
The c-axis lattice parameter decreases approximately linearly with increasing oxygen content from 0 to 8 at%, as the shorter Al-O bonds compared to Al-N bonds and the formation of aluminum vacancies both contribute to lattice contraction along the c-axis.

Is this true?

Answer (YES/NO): NO